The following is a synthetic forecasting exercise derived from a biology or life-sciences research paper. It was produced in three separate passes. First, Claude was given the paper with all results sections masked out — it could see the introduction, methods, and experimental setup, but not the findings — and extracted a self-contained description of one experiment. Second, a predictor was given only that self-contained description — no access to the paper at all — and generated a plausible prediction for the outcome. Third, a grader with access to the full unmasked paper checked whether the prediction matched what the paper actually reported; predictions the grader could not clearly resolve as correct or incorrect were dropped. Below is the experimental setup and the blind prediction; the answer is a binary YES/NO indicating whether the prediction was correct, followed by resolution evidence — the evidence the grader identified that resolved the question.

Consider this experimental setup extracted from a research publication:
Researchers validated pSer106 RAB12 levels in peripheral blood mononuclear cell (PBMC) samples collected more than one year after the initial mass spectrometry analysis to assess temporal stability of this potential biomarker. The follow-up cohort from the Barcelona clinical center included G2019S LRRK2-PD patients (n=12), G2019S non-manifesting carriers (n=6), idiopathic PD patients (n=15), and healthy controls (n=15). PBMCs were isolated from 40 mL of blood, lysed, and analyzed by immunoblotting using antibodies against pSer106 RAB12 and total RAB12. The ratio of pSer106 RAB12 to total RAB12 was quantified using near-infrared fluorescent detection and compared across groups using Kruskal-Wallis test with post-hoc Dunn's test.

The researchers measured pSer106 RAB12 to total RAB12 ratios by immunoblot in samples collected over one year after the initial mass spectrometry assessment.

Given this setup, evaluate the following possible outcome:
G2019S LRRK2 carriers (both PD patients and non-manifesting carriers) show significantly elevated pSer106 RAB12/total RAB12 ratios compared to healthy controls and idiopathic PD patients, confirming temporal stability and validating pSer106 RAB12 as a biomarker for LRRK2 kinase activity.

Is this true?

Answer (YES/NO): NO